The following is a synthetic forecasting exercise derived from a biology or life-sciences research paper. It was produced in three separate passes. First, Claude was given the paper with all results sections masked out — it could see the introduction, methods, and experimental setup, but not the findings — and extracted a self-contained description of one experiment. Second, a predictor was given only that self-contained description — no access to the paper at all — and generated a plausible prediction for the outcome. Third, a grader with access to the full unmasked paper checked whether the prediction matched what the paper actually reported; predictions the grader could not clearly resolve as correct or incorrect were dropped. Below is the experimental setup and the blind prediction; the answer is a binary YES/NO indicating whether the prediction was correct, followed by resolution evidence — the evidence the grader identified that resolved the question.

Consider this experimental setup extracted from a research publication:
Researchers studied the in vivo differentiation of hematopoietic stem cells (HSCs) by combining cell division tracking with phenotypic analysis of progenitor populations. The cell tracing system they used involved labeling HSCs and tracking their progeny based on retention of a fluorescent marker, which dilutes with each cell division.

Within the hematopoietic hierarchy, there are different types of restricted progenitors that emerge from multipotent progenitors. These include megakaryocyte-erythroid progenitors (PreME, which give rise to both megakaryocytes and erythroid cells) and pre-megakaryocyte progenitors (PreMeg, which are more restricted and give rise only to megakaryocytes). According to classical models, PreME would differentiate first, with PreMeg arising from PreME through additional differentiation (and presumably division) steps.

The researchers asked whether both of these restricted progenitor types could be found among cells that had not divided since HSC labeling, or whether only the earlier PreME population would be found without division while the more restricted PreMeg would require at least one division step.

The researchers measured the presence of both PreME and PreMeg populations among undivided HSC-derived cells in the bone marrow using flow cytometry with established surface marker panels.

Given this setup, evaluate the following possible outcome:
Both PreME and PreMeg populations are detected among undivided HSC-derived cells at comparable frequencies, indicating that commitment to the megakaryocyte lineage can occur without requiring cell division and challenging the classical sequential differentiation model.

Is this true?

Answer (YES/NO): YES